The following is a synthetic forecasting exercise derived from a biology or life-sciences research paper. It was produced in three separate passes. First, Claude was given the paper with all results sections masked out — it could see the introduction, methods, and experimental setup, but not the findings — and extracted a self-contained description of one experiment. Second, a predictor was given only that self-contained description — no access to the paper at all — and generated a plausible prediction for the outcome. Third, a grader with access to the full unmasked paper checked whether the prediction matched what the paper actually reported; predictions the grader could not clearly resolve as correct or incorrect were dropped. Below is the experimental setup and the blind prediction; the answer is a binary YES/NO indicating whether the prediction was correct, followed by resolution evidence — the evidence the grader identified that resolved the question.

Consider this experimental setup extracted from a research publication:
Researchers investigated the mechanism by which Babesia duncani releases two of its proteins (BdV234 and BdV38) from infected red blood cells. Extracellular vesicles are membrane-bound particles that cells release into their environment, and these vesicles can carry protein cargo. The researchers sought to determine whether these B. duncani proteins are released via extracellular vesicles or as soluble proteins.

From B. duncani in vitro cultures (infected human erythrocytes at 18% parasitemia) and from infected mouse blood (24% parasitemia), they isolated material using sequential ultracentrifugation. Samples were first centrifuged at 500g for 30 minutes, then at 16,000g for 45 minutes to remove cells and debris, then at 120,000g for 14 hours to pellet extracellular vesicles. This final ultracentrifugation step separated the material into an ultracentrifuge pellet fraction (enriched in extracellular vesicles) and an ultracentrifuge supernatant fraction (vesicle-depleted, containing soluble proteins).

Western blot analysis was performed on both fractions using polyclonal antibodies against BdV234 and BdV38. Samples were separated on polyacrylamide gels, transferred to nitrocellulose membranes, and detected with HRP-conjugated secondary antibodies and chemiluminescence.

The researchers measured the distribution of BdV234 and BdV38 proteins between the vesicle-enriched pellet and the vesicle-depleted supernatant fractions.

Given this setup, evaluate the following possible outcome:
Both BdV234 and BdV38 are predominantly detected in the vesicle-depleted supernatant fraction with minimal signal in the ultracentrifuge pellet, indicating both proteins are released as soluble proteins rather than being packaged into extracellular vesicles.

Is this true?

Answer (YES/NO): NO